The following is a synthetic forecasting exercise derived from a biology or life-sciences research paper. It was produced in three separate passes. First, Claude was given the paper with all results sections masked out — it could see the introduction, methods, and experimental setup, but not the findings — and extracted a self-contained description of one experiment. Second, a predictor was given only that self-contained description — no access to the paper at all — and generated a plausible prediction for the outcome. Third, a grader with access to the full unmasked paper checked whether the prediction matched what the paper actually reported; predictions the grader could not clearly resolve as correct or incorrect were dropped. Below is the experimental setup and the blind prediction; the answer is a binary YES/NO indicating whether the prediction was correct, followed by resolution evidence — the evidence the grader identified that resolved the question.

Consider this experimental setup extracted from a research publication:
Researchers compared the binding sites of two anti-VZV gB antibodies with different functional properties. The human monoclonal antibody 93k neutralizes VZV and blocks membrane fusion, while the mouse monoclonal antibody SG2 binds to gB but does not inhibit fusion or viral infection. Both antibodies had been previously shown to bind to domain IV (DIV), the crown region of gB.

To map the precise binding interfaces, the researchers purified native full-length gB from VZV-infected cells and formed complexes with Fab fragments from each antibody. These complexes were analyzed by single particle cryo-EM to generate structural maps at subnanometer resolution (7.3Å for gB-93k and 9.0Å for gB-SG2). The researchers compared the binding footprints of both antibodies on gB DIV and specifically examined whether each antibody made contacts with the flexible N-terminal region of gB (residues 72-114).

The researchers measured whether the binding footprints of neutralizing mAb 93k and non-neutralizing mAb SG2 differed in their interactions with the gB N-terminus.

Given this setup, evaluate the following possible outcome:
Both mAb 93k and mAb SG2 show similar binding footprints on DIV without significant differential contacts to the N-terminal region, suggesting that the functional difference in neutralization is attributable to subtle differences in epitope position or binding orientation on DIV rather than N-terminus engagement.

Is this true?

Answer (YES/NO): NO